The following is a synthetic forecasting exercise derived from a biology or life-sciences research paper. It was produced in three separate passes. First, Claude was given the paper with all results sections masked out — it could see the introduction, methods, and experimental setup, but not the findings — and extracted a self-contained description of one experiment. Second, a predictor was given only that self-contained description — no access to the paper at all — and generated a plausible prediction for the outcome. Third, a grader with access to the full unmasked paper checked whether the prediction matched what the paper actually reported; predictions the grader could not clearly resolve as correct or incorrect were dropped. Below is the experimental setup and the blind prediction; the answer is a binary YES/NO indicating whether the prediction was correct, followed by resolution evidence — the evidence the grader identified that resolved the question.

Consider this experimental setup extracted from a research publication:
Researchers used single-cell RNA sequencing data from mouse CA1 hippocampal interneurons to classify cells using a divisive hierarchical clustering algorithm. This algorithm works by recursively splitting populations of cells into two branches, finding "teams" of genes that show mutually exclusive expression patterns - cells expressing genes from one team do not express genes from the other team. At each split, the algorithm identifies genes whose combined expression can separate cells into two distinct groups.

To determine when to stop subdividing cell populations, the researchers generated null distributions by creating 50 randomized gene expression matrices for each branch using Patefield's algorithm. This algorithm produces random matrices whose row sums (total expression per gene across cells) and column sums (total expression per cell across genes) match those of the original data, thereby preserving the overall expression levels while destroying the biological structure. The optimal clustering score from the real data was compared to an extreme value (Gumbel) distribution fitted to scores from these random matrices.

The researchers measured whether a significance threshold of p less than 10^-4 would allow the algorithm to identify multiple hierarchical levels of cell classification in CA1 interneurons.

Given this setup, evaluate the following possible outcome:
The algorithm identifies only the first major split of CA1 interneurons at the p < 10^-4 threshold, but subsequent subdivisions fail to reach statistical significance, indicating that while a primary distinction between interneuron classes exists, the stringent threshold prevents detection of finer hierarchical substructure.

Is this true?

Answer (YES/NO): NO